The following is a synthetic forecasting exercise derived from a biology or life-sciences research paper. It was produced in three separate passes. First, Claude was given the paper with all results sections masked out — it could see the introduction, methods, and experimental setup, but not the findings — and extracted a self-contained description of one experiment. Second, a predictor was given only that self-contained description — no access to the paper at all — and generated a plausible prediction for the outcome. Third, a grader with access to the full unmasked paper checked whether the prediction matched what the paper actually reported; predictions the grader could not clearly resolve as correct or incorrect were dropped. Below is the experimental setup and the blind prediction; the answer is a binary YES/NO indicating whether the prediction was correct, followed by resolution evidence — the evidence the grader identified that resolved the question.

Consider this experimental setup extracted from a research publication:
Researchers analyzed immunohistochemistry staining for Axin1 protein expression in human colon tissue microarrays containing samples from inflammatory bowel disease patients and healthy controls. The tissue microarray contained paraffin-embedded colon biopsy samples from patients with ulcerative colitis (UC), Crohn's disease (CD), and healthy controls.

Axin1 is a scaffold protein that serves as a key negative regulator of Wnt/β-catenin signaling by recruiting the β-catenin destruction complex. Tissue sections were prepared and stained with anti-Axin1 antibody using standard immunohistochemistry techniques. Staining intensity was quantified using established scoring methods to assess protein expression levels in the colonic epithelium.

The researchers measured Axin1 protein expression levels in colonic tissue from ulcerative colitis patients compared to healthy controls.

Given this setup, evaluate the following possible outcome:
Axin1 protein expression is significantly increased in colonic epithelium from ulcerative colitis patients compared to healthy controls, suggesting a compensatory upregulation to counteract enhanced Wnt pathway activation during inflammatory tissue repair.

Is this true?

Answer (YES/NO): YES